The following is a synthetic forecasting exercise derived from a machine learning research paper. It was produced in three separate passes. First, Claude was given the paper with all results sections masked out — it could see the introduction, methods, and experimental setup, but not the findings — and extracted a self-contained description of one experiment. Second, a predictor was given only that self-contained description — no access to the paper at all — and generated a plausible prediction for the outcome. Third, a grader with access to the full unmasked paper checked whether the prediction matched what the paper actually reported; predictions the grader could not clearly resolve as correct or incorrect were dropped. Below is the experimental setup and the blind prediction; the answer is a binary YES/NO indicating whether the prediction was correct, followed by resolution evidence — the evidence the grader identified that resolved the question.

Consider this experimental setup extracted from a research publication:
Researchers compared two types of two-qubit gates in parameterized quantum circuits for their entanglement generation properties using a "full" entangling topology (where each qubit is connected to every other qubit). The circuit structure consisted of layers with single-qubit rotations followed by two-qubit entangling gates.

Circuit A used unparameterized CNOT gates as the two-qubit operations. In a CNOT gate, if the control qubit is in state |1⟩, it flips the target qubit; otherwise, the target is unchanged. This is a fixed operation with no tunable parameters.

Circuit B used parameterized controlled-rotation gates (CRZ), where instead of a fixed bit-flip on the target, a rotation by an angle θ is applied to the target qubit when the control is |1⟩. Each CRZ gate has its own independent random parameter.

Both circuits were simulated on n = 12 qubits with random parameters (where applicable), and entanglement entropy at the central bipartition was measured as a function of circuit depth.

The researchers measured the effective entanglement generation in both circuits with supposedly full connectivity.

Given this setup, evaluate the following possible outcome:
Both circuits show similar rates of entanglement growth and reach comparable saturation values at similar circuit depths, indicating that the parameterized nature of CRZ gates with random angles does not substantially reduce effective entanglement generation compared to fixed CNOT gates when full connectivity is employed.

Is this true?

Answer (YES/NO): NO